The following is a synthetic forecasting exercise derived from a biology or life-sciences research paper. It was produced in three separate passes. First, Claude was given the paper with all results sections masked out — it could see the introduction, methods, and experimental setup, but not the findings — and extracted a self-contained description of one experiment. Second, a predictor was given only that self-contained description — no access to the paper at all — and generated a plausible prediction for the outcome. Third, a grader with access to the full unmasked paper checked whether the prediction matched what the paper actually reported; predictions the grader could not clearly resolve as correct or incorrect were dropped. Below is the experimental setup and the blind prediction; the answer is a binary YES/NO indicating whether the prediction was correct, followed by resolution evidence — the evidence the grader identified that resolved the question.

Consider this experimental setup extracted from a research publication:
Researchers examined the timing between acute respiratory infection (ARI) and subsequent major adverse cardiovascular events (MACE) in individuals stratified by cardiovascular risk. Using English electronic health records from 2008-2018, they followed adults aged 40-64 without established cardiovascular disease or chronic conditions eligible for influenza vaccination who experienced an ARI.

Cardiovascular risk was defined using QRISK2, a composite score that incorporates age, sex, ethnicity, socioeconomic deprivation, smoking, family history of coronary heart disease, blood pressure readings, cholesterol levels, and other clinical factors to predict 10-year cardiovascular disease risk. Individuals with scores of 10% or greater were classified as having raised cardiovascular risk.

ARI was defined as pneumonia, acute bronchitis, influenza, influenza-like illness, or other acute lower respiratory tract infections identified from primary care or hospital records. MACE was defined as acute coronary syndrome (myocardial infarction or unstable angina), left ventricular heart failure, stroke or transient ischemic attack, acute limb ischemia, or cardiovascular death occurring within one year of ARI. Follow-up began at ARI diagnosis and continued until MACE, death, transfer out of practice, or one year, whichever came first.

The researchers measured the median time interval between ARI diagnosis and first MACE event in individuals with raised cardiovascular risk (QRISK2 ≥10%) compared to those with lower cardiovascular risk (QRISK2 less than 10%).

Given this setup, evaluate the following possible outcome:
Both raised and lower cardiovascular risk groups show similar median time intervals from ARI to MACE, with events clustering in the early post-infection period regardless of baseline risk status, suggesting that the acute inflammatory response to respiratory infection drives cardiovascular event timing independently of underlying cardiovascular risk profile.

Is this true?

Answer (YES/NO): NO